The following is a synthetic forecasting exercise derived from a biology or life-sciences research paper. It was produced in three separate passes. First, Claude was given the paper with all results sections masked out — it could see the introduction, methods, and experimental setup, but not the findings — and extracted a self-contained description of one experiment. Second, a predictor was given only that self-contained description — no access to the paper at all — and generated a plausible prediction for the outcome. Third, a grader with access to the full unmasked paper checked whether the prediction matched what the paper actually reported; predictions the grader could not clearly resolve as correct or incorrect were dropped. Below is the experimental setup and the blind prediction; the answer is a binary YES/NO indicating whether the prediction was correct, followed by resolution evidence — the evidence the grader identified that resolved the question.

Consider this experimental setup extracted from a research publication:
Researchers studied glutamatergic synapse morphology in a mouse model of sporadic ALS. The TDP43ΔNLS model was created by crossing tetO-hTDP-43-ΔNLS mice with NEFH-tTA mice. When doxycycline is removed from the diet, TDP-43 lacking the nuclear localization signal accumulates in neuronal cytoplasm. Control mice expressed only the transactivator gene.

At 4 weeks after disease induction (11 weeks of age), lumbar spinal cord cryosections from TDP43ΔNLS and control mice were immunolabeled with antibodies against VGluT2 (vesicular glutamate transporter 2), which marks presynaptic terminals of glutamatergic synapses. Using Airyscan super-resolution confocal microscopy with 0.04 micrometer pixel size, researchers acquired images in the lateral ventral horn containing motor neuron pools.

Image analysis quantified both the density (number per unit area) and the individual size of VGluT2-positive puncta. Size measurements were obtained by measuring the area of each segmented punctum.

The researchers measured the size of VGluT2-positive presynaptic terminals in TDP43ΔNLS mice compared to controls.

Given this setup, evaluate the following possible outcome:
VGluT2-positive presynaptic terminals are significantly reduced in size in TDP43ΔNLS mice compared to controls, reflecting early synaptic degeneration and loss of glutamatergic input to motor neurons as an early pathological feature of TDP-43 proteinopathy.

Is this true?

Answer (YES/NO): NO